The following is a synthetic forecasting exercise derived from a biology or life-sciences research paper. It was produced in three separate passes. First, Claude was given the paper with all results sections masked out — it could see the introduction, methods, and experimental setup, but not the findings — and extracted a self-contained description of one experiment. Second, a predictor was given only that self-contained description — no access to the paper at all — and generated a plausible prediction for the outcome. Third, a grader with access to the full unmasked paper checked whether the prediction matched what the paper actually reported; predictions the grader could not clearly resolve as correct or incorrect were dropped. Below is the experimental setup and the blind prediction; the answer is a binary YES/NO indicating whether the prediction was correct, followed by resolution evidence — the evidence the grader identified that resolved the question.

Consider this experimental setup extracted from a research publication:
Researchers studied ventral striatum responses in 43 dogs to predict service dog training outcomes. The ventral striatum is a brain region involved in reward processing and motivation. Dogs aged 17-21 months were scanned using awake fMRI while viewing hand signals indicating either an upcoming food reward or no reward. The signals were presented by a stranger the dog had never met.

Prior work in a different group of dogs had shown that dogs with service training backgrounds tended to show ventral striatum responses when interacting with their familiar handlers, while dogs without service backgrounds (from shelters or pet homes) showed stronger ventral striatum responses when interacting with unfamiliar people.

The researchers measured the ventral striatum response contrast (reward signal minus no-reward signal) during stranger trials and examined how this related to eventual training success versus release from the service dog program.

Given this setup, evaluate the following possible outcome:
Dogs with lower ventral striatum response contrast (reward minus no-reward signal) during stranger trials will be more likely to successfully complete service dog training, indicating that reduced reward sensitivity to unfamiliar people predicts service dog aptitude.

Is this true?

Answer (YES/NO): NO